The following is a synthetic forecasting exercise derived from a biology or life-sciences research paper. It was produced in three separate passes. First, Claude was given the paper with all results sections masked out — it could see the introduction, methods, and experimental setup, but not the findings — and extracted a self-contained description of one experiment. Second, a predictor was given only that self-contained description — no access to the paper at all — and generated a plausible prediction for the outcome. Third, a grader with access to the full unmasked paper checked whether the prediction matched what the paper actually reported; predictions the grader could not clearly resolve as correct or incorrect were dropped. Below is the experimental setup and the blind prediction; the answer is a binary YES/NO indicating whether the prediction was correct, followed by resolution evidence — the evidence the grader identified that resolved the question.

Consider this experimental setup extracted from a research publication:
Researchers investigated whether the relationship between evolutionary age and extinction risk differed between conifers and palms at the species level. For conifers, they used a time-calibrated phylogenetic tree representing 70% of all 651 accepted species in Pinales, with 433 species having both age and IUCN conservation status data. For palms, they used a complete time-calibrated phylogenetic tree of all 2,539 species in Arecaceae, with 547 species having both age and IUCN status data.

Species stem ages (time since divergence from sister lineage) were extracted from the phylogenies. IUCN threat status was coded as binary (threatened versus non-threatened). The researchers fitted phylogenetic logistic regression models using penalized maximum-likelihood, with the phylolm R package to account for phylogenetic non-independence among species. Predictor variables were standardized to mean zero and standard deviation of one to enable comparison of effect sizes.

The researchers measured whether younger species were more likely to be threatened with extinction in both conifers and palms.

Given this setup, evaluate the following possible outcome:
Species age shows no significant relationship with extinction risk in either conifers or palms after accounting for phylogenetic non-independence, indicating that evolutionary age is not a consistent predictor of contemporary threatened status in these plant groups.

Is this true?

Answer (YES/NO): NO